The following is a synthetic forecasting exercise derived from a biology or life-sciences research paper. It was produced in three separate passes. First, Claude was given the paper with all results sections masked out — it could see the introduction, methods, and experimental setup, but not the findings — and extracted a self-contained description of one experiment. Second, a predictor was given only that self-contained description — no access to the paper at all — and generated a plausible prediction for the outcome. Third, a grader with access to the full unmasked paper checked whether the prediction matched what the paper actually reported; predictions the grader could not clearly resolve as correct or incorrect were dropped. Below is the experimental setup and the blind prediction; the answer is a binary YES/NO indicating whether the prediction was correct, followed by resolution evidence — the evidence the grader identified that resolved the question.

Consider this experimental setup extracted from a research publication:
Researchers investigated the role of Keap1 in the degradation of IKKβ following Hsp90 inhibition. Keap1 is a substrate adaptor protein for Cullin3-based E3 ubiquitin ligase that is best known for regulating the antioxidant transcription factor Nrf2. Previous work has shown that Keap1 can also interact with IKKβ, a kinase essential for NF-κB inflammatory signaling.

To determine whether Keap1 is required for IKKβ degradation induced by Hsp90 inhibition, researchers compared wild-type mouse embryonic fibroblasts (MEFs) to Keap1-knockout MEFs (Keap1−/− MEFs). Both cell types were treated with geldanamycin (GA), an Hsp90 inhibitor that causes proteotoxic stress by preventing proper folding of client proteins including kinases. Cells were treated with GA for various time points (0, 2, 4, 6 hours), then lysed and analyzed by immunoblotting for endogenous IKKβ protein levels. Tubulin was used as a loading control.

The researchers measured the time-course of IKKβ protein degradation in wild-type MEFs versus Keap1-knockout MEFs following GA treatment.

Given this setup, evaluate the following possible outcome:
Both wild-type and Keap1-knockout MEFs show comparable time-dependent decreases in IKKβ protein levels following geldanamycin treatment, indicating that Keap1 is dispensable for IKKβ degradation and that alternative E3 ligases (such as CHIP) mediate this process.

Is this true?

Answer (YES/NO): NO